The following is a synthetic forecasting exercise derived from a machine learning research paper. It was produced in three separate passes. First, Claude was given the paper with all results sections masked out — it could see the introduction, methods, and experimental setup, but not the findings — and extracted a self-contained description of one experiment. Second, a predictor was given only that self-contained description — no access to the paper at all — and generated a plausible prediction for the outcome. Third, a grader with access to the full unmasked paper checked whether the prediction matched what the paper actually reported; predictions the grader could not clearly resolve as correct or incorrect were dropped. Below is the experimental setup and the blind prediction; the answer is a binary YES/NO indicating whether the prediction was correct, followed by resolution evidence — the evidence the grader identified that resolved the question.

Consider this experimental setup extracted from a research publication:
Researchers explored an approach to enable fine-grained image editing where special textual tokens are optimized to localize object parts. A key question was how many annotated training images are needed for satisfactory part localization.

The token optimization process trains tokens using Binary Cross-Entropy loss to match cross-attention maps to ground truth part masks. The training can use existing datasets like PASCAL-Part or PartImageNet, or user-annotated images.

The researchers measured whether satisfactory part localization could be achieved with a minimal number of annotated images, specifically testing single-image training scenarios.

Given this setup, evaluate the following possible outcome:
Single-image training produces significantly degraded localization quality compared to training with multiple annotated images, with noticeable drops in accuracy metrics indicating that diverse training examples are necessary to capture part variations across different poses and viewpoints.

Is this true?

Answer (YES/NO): NO